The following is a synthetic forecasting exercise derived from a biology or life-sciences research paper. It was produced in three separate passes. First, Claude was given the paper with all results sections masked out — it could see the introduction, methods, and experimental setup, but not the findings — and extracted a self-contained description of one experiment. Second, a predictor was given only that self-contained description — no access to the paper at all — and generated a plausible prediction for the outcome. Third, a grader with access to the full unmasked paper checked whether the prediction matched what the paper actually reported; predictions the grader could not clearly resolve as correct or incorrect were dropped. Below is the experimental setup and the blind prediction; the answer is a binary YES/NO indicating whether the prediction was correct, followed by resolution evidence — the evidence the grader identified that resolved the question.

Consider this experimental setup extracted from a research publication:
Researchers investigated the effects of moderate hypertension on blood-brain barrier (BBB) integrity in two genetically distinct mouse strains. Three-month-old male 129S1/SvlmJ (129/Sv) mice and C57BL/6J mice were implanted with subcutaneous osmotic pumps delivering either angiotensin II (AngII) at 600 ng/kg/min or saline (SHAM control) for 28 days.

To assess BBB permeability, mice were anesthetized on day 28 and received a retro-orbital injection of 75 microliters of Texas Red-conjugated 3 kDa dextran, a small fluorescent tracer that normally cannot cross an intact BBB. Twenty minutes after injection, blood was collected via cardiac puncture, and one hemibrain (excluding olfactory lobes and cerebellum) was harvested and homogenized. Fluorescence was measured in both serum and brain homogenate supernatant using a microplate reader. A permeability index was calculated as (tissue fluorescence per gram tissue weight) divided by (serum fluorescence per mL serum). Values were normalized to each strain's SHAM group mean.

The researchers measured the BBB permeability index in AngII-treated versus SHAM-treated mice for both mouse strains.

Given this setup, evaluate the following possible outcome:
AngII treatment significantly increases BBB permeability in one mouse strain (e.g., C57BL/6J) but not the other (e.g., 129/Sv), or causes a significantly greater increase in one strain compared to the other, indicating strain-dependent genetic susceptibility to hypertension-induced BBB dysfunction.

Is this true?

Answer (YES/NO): YES